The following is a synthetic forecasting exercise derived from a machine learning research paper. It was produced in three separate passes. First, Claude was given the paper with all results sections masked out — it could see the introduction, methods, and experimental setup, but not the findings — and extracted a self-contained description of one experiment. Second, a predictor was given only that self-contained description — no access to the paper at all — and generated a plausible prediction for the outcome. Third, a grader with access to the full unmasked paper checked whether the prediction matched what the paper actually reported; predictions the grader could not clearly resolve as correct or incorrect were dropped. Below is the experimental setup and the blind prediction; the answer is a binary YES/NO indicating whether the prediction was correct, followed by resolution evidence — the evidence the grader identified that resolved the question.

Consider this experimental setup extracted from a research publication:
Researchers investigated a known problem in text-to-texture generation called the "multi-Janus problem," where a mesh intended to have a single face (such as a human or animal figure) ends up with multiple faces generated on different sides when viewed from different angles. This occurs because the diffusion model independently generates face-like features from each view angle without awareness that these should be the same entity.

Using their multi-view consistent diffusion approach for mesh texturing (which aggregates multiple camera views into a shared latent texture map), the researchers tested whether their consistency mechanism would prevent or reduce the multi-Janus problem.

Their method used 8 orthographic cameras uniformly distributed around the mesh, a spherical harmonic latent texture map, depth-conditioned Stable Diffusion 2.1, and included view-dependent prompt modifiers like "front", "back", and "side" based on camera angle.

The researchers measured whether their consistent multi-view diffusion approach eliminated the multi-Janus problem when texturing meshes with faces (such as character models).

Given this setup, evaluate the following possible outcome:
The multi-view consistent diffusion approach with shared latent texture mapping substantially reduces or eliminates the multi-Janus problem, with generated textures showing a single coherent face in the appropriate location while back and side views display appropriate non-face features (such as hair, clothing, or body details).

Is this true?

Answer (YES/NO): NO